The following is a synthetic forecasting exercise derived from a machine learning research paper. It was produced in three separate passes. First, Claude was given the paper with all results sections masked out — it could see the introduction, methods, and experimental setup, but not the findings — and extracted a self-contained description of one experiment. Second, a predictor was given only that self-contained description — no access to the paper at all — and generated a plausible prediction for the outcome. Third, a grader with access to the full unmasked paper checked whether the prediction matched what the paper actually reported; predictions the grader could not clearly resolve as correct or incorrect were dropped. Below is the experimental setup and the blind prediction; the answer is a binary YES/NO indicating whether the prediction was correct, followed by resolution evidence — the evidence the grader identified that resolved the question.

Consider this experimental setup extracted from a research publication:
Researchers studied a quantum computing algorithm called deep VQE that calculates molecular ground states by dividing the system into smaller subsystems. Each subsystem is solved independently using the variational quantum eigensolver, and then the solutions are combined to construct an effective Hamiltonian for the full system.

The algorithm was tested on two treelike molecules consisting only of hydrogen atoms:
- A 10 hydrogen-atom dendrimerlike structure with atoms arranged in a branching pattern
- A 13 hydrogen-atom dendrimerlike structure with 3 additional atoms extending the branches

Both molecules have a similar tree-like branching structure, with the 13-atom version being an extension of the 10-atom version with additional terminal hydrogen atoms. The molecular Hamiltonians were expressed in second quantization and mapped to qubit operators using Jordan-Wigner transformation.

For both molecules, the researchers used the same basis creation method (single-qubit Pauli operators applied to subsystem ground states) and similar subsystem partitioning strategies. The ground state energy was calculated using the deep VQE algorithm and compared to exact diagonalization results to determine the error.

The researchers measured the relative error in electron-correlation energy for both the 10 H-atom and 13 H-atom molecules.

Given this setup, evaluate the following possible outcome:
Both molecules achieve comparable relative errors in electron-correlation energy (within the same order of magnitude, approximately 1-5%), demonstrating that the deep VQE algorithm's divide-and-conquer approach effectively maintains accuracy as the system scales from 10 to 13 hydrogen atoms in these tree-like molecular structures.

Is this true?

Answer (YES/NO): YES